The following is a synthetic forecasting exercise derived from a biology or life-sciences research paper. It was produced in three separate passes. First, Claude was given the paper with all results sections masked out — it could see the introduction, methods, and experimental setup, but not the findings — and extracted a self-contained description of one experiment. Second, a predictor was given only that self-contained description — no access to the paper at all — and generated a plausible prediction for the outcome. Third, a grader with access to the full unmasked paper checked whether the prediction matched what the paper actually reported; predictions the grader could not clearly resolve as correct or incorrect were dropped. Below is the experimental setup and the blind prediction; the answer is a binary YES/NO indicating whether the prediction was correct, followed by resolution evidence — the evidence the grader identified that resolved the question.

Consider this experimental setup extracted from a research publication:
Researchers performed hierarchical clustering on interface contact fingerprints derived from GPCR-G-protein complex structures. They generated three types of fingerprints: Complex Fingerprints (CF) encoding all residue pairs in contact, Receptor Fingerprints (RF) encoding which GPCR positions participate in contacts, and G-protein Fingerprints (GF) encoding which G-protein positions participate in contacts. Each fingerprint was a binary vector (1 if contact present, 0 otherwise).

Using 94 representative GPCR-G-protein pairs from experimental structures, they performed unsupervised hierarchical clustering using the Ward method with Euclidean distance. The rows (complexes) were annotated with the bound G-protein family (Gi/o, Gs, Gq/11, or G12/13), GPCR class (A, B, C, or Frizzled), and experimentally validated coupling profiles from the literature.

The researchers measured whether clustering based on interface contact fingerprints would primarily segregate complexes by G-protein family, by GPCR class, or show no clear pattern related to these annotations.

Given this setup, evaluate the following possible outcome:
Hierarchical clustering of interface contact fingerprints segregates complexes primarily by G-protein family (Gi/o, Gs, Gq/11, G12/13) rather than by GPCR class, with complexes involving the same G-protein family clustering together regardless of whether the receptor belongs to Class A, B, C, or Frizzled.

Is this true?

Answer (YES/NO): YES